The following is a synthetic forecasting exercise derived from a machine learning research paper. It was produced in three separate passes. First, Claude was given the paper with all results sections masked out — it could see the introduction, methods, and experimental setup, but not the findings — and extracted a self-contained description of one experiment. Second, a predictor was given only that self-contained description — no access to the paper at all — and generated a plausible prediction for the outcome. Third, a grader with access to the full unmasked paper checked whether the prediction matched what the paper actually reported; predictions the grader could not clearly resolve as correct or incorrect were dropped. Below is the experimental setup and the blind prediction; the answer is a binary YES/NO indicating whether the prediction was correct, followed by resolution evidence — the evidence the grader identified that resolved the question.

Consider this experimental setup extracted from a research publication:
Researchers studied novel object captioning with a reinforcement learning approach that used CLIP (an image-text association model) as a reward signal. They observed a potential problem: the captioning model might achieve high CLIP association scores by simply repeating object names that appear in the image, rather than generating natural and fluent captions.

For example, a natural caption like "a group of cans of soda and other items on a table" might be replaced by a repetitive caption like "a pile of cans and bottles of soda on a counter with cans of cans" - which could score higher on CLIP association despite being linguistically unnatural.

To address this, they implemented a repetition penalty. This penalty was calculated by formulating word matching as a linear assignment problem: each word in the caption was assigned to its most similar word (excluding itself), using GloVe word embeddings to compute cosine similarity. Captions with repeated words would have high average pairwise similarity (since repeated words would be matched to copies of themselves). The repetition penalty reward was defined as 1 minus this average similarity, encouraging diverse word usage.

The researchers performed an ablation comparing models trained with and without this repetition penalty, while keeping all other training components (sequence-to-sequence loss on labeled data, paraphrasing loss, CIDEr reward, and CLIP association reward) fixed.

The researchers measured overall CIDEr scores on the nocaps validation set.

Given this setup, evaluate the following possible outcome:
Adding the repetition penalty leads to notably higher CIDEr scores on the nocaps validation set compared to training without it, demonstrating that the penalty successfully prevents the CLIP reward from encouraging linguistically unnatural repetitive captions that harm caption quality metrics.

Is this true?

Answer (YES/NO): YES